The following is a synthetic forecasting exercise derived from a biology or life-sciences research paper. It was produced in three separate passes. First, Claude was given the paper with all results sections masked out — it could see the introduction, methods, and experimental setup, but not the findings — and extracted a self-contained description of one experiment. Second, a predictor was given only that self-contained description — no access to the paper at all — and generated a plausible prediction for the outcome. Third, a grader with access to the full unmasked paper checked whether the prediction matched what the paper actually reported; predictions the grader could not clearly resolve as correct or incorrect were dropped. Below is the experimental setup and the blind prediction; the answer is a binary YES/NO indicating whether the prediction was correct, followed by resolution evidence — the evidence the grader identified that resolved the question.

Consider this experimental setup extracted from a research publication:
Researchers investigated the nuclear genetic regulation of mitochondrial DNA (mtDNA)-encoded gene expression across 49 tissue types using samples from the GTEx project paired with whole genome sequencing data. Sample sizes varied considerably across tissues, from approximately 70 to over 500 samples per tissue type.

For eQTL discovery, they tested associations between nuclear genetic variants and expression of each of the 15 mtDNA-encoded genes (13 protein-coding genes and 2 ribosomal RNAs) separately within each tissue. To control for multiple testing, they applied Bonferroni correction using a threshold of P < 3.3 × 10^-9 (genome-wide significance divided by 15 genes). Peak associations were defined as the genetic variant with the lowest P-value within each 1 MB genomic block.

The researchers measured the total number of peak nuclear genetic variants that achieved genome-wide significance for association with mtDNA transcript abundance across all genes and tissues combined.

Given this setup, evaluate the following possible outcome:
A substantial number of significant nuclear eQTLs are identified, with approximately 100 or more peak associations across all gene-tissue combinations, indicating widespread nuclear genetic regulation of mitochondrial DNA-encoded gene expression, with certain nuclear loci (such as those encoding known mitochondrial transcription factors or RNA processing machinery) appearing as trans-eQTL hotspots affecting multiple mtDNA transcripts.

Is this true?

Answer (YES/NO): NO